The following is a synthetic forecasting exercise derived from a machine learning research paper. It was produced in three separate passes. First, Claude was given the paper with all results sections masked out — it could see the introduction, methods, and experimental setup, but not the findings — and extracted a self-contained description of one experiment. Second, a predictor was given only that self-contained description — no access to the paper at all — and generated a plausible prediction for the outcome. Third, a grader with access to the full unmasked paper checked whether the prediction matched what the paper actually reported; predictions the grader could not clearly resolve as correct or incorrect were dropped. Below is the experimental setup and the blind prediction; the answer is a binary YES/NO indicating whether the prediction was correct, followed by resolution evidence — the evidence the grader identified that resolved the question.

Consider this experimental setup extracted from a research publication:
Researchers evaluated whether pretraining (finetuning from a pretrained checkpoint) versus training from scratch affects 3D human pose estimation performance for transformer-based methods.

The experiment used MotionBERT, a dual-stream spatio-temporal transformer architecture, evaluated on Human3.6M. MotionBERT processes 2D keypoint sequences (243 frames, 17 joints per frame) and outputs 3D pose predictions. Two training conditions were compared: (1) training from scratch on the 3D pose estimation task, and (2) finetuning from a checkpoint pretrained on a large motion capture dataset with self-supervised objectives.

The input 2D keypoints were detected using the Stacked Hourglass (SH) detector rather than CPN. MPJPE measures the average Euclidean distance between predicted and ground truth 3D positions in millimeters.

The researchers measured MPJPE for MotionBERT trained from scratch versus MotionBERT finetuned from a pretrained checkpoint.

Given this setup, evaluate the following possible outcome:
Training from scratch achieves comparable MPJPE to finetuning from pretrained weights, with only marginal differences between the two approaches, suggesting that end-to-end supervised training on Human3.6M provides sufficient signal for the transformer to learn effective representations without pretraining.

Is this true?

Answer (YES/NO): NO